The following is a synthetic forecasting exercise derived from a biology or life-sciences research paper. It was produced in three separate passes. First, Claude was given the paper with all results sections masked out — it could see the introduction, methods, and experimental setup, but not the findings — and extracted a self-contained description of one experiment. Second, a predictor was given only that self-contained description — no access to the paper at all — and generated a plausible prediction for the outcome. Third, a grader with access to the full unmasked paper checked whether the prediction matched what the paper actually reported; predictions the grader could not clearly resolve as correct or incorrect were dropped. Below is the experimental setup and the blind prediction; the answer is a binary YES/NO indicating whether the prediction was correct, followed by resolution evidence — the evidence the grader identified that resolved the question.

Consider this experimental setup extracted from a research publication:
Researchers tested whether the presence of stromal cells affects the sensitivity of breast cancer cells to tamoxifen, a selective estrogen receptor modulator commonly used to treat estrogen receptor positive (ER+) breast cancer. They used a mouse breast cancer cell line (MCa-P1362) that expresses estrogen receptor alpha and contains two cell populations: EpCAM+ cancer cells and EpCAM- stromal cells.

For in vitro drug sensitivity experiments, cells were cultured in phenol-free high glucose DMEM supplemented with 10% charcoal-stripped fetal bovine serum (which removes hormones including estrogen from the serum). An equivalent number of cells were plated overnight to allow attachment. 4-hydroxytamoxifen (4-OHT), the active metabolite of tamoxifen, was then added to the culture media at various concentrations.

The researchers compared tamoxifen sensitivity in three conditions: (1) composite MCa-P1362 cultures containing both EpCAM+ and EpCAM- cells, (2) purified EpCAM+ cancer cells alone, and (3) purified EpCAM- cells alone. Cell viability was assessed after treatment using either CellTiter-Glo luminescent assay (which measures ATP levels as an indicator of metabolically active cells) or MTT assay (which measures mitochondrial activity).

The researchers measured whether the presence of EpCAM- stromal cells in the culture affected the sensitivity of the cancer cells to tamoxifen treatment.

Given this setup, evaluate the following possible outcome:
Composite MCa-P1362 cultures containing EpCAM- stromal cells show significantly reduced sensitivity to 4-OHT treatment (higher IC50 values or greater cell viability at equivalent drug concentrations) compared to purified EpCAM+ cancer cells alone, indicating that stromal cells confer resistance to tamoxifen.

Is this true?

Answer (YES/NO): YES